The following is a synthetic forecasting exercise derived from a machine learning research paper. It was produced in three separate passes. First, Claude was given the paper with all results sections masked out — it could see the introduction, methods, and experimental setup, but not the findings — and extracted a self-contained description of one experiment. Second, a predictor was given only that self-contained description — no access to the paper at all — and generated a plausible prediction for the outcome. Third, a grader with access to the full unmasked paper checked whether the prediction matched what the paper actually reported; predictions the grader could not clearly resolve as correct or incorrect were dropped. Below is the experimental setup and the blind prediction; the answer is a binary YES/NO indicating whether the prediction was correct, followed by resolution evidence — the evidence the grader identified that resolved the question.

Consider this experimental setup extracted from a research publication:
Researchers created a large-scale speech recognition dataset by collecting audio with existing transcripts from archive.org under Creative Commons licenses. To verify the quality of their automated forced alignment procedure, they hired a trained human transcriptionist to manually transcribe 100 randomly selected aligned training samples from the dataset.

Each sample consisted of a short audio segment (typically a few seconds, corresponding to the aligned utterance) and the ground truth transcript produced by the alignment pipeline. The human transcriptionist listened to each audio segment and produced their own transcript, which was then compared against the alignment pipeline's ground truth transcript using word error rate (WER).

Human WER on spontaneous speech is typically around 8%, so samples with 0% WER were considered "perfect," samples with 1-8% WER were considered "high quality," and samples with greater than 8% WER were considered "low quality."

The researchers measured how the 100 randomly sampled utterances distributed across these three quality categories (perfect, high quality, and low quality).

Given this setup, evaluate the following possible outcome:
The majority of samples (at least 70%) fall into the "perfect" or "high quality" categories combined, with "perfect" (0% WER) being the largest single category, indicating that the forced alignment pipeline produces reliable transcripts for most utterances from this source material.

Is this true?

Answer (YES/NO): NO